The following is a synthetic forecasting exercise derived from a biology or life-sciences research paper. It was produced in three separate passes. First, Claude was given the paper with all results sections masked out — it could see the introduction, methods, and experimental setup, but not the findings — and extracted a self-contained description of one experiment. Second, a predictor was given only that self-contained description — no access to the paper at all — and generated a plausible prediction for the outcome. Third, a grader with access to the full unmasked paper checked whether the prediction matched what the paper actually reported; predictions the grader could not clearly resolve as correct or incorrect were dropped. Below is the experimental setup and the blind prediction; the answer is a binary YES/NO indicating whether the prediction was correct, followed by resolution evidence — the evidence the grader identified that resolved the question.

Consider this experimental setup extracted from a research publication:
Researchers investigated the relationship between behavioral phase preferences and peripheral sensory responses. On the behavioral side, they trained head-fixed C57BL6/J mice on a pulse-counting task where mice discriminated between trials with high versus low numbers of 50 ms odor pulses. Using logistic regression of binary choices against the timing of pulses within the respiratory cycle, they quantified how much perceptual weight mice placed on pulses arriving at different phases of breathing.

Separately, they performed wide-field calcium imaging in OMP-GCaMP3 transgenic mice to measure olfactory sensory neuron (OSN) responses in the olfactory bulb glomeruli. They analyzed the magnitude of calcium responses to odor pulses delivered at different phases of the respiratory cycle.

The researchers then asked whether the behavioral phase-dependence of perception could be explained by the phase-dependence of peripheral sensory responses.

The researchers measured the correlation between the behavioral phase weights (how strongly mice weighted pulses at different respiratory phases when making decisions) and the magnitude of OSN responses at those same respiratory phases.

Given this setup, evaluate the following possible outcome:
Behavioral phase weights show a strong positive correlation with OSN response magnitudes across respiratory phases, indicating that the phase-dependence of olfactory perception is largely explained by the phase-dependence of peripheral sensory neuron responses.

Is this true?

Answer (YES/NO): YES